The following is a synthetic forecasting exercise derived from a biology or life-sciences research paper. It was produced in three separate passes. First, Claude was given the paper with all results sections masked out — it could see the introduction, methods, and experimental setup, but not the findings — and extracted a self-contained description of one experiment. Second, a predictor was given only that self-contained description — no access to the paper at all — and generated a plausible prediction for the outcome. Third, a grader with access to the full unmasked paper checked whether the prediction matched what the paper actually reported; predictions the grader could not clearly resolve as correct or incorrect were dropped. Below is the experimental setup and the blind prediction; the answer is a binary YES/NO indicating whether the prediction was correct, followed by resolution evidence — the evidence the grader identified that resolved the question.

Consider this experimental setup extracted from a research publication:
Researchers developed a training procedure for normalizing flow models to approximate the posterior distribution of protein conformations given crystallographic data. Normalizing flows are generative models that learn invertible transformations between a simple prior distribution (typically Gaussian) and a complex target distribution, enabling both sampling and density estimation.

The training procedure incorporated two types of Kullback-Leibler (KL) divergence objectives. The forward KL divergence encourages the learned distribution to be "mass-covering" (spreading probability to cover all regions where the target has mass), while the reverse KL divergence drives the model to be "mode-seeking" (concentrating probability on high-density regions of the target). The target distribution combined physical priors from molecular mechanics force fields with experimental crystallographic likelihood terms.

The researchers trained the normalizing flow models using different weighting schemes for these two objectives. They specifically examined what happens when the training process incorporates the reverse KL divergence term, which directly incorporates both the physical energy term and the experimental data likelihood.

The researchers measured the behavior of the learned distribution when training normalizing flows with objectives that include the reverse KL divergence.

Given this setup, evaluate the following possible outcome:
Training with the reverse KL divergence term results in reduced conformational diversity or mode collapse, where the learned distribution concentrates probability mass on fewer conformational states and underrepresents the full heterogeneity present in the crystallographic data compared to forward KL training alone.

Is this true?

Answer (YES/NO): YES